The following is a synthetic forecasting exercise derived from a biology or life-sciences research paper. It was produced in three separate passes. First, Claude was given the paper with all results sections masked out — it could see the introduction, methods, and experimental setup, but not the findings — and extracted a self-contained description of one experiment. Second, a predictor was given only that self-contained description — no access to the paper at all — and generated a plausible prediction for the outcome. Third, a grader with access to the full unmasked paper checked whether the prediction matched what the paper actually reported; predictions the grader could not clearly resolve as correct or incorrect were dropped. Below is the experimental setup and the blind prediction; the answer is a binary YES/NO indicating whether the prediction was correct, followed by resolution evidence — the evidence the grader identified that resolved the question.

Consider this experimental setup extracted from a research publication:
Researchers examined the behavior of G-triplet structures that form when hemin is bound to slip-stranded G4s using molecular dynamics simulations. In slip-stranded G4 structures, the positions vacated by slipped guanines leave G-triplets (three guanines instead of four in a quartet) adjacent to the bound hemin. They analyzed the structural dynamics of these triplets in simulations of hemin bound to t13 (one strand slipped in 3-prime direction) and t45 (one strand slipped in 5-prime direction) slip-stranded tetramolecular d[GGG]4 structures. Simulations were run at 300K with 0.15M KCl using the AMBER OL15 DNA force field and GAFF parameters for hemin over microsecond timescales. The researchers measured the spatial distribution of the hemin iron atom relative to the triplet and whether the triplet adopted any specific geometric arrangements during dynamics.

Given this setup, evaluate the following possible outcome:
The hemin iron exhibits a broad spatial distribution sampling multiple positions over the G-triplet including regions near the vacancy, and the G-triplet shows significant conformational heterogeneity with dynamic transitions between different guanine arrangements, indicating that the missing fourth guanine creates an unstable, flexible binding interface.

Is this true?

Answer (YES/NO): NO